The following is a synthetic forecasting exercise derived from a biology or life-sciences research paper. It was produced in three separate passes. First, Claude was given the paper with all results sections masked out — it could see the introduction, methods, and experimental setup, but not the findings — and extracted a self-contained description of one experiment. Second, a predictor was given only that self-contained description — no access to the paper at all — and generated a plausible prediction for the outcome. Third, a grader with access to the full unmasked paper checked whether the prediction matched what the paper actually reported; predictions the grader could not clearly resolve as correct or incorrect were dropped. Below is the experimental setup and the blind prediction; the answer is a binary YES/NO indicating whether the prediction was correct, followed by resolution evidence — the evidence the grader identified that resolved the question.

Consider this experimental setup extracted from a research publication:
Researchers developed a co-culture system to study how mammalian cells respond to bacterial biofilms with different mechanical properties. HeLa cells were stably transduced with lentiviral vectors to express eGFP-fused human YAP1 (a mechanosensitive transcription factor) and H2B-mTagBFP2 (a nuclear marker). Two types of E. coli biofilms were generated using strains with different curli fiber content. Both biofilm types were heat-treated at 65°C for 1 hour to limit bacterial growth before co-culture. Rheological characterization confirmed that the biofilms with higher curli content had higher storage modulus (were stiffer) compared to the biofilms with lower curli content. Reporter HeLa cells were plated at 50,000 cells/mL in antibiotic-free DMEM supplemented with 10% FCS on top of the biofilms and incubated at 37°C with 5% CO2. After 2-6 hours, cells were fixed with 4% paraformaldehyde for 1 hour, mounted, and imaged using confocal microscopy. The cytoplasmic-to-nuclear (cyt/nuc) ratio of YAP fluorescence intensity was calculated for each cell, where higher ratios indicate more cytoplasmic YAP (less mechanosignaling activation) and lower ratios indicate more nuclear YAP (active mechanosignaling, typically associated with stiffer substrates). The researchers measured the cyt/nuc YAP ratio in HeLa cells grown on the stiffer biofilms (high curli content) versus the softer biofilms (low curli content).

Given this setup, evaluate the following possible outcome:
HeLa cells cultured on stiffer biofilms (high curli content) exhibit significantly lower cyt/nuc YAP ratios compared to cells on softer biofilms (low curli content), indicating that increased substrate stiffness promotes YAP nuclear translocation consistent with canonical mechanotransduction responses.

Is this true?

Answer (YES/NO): YES